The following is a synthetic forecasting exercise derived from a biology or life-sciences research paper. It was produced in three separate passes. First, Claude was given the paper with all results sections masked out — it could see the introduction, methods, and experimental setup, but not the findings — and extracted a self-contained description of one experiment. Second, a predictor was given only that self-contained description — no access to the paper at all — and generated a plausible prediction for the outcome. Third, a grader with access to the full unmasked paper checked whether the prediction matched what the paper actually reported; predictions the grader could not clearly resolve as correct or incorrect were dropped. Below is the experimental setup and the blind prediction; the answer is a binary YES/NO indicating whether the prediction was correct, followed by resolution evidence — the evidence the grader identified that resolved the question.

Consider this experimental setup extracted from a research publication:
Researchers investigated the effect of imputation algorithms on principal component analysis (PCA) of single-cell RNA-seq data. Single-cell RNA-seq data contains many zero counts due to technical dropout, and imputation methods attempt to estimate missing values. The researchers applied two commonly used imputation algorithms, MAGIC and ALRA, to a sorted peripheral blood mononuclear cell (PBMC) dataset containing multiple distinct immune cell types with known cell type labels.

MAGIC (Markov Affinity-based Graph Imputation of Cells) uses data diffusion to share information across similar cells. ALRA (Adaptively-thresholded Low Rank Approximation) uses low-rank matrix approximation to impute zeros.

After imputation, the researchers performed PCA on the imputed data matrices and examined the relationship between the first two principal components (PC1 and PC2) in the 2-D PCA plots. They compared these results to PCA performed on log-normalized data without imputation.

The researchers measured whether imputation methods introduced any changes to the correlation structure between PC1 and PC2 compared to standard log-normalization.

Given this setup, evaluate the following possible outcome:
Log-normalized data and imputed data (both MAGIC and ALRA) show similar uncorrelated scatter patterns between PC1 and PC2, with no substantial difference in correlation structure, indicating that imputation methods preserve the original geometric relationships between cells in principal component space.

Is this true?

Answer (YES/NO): NO